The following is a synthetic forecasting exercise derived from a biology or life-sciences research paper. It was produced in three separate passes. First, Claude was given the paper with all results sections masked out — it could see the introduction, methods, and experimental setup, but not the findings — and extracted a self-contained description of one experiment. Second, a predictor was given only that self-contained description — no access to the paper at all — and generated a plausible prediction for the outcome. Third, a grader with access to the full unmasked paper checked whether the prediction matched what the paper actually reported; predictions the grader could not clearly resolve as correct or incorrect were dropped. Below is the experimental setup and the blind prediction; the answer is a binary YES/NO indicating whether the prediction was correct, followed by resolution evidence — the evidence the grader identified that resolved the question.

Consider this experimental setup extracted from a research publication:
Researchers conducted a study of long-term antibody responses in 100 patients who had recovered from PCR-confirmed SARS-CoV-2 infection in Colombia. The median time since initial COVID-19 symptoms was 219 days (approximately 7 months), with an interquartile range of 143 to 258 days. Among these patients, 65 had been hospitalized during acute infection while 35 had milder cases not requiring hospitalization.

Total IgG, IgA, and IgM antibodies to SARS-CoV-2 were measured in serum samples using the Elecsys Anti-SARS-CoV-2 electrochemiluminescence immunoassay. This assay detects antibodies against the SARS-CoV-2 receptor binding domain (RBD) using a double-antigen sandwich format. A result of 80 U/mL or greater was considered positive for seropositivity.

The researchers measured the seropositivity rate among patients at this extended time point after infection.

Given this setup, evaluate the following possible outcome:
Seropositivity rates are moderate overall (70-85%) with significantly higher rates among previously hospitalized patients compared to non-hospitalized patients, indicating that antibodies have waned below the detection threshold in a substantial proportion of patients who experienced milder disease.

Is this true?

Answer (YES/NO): NO